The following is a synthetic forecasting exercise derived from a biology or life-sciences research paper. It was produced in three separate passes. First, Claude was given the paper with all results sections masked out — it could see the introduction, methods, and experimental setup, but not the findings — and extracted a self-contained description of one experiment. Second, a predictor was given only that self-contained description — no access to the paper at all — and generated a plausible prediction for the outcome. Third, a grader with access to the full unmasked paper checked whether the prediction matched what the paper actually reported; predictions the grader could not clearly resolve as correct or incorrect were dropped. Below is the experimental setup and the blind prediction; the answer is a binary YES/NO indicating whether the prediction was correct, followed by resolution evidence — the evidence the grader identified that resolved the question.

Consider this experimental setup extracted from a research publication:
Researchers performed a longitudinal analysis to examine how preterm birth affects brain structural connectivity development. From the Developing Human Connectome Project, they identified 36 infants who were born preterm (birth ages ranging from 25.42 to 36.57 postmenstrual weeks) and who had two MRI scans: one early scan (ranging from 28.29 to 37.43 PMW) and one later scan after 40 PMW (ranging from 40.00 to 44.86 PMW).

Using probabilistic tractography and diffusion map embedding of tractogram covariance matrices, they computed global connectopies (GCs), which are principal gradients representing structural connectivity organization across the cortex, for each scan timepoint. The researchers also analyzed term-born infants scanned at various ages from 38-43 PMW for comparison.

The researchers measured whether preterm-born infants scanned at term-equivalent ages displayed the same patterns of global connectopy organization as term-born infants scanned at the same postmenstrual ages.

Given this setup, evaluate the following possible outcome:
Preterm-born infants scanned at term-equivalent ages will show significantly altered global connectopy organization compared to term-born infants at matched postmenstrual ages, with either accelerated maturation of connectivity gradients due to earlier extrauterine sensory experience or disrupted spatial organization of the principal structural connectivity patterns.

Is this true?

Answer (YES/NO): NO